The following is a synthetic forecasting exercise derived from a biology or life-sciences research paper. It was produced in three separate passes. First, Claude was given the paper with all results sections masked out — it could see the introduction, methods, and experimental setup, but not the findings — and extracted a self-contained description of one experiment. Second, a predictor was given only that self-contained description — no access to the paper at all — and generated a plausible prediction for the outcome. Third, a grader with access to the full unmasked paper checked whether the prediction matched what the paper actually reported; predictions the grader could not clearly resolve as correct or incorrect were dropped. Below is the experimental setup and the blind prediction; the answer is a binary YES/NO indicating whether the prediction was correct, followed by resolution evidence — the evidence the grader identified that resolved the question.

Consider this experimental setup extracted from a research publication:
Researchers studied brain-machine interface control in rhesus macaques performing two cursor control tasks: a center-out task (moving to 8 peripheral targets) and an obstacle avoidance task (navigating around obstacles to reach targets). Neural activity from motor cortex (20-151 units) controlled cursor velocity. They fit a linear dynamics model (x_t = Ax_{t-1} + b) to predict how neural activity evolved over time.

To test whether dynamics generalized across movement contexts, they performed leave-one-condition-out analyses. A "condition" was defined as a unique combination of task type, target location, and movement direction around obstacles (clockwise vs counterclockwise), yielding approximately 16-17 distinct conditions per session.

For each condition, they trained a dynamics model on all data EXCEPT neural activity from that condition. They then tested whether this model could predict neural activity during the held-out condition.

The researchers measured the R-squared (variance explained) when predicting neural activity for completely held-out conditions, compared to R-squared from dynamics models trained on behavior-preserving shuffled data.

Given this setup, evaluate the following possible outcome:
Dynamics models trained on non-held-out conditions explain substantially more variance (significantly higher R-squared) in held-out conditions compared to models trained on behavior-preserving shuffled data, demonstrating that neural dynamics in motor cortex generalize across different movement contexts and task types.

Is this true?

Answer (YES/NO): YES